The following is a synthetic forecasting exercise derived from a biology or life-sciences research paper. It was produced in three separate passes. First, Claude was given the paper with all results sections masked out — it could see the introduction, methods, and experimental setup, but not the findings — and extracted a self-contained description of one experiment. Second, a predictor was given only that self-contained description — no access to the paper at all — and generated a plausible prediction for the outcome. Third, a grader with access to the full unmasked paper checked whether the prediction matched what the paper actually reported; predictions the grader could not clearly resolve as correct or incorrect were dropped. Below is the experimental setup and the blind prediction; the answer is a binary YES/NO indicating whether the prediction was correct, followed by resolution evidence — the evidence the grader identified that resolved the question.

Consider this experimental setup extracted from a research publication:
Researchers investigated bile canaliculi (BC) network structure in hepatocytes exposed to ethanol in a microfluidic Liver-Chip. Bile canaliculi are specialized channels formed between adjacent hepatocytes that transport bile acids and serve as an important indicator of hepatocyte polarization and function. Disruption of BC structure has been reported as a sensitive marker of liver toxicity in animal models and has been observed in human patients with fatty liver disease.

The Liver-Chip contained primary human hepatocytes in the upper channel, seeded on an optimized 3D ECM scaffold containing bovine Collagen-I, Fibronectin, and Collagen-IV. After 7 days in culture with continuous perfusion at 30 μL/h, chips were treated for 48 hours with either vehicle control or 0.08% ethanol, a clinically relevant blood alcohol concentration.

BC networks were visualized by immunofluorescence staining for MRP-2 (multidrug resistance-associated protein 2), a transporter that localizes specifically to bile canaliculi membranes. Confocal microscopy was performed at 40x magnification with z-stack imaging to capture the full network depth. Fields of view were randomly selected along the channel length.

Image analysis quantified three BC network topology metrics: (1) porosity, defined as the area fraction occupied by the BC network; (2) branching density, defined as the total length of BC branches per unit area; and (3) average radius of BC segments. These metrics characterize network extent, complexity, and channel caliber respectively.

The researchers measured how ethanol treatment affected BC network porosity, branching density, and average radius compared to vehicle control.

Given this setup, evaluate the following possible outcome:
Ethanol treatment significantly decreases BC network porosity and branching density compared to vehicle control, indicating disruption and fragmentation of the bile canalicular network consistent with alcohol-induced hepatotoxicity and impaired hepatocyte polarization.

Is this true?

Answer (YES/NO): NO